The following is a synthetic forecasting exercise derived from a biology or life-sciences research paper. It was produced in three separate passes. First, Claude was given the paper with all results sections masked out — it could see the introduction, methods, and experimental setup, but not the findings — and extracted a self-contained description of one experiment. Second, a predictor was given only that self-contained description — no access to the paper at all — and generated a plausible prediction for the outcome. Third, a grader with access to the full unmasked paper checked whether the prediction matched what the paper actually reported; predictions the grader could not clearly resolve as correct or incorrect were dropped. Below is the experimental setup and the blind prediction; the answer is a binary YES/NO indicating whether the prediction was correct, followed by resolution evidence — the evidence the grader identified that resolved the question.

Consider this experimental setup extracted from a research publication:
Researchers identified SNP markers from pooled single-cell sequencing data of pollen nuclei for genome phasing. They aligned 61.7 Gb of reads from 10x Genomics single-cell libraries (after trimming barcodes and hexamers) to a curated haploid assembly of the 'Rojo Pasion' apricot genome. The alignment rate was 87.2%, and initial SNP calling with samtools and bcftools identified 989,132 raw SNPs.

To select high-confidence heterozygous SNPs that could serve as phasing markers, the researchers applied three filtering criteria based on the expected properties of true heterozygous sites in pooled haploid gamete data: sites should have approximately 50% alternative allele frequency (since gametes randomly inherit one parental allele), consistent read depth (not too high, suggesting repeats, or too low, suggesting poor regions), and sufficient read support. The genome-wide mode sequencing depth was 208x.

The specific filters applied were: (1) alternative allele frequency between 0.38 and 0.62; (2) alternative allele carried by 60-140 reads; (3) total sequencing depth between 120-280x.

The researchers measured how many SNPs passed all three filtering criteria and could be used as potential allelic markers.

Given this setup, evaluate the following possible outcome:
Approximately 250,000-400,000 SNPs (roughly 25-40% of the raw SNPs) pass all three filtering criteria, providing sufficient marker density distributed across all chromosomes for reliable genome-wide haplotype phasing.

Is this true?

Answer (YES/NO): NO